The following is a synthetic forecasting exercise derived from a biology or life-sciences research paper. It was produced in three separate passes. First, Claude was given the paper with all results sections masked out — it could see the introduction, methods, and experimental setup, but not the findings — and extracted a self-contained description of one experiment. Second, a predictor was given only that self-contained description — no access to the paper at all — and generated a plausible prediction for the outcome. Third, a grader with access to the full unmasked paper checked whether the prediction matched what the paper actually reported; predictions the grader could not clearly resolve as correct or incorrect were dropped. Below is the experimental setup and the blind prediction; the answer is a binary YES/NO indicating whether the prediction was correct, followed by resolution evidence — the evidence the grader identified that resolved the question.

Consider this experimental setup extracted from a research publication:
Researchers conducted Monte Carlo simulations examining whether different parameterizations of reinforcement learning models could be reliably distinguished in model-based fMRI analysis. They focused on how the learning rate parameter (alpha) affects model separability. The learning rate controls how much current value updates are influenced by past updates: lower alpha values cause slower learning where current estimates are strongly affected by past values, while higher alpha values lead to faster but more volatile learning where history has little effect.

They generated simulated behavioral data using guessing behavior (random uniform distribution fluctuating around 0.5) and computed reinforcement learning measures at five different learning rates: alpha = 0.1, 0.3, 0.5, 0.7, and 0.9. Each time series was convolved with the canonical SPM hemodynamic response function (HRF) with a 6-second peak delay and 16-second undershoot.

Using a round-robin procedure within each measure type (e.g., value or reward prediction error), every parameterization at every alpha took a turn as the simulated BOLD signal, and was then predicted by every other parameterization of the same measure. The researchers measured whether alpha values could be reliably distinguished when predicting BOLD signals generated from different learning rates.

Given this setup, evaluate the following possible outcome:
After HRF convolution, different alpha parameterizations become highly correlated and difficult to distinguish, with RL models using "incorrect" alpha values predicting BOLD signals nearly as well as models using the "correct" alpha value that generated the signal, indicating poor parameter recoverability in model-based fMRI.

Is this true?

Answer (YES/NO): YES